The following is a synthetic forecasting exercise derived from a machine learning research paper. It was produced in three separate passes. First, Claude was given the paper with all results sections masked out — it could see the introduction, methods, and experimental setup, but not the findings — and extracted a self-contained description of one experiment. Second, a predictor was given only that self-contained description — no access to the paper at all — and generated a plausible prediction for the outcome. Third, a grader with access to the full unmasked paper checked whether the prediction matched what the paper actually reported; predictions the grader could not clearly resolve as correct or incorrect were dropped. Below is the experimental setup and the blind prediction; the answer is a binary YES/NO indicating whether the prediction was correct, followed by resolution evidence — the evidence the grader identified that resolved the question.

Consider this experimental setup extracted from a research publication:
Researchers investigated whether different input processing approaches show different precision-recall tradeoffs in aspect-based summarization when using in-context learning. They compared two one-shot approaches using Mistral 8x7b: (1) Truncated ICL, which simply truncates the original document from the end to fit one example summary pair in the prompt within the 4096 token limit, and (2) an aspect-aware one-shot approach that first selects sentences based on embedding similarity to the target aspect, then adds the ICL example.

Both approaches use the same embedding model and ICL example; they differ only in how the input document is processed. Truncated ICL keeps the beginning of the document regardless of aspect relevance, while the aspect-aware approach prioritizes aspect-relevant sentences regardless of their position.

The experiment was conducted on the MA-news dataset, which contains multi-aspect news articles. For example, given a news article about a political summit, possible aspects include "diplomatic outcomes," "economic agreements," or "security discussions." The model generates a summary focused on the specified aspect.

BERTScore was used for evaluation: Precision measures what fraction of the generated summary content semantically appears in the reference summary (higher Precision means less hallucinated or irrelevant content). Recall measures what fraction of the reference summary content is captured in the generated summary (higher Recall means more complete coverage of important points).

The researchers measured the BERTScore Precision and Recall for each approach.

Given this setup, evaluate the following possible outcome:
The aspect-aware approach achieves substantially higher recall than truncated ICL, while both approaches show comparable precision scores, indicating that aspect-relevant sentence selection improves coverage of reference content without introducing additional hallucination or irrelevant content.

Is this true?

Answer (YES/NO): NO